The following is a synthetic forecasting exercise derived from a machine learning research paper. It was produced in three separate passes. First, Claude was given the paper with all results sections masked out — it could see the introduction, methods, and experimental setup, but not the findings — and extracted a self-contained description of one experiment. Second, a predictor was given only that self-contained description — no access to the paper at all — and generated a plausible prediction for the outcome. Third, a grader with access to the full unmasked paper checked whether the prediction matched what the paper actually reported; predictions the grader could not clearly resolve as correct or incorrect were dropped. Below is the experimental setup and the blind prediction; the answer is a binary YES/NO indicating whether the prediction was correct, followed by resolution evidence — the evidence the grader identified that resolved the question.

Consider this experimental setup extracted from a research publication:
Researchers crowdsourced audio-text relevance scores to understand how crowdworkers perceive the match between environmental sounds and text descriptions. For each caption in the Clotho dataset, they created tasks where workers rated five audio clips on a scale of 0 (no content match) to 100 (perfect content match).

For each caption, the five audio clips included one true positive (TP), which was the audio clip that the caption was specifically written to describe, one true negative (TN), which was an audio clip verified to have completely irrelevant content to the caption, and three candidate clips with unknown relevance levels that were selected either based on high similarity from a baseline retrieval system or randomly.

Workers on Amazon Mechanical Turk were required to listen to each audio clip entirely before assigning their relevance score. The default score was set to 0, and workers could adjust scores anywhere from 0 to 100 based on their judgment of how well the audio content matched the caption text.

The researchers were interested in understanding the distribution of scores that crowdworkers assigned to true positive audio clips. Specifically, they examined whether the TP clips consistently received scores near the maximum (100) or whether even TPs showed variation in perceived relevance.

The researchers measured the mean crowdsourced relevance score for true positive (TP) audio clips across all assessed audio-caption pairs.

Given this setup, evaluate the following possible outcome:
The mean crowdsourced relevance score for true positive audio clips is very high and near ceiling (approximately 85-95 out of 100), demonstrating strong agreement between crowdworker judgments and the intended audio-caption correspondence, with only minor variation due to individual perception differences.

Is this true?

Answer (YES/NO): NO